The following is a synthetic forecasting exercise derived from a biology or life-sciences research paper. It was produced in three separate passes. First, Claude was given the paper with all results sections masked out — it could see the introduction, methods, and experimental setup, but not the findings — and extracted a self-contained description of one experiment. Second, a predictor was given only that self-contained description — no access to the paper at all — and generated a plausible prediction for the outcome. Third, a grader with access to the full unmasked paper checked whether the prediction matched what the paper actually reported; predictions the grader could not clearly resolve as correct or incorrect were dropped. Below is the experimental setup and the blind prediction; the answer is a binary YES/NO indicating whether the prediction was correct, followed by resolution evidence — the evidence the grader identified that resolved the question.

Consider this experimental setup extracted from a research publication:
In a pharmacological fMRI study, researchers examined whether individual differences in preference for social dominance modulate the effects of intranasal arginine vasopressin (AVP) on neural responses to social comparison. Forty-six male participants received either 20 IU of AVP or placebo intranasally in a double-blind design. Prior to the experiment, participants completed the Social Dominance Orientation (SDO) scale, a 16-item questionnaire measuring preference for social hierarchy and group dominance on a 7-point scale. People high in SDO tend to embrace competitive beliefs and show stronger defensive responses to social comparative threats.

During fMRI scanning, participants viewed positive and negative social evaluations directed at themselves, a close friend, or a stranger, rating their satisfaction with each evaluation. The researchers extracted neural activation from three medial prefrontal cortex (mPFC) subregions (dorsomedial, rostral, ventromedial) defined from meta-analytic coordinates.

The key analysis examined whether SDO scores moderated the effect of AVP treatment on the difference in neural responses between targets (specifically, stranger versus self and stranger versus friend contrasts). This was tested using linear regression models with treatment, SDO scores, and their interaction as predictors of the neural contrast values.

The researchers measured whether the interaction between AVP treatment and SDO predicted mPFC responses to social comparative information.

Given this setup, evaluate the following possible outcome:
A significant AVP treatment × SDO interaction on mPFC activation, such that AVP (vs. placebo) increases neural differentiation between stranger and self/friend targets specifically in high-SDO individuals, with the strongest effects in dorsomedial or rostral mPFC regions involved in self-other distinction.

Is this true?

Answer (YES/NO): NO